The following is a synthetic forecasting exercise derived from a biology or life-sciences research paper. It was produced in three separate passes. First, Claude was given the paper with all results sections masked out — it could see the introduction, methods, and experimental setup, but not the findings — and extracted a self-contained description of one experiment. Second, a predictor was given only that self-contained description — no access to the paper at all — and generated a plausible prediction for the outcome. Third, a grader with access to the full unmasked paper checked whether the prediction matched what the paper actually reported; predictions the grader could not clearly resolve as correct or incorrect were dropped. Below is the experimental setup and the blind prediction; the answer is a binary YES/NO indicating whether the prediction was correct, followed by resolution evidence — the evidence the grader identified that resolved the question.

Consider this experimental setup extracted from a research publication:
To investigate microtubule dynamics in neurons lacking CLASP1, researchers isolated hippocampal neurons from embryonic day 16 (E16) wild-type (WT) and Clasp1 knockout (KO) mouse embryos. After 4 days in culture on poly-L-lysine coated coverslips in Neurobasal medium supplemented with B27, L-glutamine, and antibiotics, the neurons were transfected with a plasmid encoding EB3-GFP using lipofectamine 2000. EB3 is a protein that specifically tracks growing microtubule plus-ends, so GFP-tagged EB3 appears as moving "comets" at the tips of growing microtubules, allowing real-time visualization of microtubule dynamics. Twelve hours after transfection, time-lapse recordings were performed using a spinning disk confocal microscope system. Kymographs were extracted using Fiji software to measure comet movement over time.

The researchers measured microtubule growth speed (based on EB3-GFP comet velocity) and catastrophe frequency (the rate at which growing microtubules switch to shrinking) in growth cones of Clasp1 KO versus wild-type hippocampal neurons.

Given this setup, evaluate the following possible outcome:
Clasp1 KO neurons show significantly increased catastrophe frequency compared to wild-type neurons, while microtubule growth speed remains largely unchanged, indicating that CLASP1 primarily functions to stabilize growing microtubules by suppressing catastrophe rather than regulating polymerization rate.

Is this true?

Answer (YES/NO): YES